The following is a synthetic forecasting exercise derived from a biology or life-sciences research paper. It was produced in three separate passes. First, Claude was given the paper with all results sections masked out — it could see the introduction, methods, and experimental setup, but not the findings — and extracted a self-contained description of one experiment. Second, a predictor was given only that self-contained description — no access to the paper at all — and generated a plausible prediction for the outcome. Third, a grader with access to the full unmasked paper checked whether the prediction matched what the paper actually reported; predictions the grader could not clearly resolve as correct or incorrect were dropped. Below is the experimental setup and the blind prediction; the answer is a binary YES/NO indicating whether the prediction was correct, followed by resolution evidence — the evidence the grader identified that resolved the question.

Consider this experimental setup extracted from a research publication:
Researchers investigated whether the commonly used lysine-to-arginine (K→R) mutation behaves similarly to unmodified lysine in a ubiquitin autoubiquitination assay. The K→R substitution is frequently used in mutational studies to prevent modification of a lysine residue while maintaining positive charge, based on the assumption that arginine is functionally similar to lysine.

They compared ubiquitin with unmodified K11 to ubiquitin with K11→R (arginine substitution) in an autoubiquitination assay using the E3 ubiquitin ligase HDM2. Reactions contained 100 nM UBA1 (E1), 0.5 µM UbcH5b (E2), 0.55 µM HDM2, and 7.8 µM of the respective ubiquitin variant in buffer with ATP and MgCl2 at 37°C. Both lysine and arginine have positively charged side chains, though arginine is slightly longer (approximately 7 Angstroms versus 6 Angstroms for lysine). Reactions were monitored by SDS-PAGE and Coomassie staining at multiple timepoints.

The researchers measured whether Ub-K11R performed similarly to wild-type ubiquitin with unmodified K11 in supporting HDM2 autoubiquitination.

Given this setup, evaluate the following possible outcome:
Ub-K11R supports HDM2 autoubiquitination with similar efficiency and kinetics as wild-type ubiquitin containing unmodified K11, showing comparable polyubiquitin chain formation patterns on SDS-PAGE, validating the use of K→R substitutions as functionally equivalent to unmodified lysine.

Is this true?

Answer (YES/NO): YES